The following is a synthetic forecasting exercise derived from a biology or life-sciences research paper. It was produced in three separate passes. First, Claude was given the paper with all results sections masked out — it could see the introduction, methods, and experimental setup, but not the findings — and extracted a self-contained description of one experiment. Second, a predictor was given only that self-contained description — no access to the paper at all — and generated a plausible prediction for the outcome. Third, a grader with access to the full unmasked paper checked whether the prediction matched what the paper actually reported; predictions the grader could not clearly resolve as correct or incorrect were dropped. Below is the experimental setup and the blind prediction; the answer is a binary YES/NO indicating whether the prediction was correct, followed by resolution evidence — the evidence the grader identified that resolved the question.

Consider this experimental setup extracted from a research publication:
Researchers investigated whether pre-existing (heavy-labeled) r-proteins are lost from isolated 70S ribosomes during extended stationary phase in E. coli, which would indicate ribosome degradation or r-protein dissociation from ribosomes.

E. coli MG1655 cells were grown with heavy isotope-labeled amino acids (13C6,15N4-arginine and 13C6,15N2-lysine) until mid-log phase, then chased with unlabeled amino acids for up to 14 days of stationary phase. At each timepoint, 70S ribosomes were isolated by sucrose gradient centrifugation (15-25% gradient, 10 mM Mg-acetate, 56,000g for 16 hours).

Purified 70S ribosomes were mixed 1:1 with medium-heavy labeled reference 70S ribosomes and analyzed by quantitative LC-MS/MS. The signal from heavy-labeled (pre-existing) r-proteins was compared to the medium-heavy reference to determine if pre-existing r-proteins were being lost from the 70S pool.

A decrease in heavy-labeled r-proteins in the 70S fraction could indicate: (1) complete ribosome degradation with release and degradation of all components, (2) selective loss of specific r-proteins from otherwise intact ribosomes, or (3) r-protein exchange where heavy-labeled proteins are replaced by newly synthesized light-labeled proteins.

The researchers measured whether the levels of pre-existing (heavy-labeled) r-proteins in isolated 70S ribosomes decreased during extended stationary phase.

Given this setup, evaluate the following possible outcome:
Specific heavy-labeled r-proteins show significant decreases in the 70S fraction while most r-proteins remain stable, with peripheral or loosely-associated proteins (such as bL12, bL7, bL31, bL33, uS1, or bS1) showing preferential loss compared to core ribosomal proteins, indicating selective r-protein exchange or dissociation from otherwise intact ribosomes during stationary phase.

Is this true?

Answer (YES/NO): NO